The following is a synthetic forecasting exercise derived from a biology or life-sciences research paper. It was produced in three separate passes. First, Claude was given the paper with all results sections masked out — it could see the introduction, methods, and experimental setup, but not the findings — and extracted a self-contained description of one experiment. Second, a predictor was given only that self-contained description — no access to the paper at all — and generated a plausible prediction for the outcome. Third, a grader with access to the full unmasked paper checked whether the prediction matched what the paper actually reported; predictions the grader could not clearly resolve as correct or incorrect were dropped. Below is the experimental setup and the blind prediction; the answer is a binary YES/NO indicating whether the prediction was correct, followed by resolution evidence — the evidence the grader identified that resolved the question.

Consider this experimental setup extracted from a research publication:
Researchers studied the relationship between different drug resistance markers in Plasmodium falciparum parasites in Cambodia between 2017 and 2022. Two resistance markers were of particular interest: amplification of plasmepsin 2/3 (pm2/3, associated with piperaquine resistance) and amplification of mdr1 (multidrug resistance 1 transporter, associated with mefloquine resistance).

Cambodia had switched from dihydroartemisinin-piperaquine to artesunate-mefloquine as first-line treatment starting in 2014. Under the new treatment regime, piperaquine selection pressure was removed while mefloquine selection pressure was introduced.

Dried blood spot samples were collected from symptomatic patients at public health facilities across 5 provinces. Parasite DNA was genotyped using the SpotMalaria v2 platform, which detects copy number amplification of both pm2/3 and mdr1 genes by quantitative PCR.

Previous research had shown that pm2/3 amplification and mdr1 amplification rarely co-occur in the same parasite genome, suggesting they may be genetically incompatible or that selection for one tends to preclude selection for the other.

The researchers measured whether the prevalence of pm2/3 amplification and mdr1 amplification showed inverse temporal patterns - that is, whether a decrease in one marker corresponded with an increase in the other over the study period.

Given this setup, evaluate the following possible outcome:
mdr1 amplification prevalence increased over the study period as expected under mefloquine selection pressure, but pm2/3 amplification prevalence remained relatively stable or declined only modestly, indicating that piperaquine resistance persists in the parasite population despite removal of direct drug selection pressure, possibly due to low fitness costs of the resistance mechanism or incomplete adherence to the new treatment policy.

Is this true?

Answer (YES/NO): NO